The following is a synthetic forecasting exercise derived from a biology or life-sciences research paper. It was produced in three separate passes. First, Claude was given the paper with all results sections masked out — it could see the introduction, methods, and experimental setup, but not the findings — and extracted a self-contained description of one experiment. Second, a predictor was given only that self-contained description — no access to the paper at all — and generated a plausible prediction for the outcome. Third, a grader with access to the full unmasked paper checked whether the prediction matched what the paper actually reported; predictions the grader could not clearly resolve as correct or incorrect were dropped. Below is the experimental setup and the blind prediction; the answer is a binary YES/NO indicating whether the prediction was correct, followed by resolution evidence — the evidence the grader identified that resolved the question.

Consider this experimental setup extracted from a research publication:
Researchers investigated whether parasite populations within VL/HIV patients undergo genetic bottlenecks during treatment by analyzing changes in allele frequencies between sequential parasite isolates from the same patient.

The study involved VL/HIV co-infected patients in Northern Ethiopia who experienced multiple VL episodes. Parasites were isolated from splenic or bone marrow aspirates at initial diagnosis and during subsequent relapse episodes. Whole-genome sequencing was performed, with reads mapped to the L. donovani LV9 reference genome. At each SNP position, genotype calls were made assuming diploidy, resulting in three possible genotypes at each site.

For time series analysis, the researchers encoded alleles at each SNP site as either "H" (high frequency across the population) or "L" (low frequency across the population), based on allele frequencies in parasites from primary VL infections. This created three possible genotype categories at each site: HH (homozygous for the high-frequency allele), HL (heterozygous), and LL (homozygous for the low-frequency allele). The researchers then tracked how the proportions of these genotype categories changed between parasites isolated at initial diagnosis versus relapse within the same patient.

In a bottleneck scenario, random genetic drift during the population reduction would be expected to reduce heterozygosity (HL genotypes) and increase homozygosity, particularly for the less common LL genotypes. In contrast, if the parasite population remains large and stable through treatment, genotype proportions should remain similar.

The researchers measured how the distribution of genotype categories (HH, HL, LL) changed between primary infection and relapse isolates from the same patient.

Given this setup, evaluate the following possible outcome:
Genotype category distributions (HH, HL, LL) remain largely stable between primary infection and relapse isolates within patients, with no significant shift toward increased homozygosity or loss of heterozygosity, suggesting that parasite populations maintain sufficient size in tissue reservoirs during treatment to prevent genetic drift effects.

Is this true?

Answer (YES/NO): NO